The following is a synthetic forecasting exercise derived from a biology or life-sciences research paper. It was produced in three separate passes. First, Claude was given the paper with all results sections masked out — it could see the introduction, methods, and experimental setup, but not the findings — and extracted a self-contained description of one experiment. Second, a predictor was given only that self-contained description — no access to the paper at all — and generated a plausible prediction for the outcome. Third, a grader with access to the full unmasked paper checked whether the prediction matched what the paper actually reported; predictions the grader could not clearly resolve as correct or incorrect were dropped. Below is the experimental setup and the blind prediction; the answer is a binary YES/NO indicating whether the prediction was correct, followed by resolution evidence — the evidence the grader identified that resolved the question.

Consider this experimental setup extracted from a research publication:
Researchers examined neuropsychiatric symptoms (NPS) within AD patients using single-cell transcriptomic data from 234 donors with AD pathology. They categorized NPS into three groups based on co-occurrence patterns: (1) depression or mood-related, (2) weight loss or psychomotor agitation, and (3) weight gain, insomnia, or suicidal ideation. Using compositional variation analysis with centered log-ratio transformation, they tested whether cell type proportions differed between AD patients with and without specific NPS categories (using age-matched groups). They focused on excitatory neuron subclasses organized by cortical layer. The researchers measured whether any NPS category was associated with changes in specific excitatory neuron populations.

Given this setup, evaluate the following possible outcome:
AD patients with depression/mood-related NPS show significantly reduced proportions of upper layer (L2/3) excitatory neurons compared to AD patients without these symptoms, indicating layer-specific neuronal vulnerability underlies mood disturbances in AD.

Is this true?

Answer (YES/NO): NO